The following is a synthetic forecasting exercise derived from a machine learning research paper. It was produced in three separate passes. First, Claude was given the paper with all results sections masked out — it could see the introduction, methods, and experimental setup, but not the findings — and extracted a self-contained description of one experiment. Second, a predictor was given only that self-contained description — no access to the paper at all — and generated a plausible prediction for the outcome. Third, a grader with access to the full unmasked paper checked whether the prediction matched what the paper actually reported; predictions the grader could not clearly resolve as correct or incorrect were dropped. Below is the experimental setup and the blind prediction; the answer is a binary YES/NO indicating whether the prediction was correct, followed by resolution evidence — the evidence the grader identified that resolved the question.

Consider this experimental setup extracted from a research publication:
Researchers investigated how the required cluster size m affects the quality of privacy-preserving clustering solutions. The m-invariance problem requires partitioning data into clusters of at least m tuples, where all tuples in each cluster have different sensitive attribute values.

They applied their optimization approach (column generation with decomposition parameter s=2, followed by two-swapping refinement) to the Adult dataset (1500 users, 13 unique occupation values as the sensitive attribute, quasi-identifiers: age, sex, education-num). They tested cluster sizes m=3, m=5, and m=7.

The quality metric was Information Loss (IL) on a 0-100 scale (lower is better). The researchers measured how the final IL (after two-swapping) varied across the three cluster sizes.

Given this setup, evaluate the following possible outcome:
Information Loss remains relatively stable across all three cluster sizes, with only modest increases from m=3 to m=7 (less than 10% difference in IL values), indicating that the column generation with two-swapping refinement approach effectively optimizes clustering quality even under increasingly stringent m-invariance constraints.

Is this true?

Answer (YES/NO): NO